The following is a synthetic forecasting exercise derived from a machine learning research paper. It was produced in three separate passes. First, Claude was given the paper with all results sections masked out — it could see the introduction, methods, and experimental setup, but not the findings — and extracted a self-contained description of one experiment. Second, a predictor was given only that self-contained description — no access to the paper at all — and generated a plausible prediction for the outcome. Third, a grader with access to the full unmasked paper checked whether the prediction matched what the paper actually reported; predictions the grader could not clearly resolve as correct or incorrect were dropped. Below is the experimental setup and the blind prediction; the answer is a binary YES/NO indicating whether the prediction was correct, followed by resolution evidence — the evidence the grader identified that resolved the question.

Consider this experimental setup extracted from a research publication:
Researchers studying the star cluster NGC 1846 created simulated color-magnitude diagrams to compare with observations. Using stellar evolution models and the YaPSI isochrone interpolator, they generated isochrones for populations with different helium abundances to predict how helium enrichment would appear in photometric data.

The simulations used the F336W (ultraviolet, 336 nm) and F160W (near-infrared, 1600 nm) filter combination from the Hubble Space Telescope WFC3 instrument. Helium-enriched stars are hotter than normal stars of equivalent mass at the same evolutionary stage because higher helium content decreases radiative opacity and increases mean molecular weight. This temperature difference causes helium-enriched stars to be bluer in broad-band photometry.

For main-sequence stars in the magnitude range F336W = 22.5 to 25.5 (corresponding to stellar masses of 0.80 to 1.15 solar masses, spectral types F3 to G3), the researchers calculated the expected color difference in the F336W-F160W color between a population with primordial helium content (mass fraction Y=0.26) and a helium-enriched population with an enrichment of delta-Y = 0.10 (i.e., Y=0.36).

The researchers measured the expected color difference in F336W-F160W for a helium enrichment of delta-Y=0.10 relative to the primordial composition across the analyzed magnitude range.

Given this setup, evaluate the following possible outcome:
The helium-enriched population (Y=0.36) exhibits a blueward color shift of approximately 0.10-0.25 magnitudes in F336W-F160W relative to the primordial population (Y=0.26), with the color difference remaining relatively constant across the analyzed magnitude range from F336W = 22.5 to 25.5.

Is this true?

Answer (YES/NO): NO